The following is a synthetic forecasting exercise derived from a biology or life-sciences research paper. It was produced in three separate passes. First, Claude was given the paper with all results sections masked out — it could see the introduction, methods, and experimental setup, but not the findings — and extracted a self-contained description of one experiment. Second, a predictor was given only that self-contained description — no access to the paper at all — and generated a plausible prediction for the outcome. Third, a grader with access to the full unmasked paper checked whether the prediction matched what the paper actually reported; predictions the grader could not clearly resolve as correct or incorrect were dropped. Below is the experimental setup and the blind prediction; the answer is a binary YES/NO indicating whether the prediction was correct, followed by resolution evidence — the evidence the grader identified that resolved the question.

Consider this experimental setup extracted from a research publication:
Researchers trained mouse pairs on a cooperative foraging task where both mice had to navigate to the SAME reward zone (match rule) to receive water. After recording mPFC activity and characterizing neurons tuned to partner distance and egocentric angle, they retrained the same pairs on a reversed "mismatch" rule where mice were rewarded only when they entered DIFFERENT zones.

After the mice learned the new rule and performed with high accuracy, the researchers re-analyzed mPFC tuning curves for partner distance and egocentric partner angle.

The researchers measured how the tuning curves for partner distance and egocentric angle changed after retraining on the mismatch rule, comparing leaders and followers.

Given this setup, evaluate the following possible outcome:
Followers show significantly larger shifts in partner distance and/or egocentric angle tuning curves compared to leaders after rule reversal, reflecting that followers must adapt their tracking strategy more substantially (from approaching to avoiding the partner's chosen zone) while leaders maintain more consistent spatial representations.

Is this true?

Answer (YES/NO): YES